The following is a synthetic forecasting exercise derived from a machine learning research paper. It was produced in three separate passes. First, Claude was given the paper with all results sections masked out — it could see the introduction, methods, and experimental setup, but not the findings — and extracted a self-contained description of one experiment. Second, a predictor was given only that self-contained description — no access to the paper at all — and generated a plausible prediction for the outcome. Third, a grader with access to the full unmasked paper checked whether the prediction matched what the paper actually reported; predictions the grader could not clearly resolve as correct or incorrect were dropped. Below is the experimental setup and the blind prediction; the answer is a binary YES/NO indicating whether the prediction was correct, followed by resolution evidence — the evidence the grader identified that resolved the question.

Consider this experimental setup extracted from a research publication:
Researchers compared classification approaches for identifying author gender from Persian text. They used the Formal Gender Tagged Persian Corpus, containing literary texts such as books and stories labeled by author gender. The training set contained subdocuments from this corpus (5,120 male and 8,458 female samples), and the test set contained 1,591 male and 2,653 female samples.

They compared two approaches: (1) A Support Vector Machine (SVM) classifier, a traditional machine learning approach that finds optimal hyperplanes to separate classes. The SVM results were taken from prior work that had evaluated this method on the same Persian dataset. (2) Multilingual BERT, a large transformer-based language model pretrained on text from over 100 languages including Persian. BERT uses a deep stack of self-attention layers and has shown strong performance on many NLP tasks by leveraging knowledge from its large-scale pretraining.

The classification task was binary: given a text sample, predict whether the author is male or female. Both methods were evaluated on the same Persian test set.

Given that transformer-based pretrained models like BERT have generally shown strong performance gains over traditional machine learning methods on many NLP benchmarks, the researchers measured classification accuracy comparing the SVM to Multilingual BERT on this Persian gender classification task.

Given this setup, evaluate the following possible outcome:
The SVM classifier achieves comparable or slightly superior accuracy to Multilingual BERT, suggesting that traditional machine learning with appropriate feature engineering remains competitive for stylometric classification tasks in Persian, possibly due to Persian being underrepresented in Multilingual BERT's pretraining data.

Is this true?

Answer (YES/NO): YES